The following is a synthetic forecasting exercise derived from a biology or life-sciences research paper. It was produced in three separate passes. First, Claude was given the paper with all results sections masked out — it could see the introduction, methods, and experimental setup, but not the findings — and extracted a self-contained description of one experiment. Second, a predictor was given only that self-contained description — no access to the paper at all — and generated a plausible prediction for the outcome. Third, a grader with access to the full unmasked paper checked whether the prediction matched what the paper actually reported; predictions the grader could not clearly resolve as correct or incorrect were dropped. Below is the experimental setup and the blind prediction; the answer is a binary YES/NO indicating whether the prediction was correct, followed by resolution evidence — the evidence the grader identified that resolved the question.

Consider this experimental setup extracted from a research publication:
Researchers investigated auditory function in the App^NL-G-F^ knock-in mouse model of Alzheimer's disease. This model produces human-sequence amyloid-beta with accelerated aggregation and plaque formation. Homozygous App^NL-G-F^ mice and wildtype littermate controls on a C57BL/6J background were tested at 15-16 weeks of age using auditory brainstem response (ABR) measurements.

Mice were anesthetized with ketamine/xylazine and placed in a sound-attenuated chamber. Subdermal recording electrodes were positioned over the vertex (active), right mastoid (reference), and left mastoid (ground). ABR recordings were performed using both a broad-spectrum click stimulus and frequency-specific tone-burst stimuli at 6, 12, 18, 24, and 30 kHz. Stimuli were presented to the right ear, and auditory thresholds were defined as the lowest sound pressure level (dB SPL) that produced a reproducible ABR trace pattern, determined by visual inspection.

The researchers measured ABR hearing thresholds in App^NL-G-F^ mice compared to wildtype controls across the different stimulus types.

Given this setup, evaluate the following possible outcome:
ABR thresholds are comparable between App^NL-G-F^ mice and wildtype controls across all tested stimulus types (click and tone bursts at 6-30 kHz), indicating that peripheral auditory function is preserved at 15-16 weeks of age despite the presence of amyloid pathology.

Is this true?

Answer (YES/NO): YES